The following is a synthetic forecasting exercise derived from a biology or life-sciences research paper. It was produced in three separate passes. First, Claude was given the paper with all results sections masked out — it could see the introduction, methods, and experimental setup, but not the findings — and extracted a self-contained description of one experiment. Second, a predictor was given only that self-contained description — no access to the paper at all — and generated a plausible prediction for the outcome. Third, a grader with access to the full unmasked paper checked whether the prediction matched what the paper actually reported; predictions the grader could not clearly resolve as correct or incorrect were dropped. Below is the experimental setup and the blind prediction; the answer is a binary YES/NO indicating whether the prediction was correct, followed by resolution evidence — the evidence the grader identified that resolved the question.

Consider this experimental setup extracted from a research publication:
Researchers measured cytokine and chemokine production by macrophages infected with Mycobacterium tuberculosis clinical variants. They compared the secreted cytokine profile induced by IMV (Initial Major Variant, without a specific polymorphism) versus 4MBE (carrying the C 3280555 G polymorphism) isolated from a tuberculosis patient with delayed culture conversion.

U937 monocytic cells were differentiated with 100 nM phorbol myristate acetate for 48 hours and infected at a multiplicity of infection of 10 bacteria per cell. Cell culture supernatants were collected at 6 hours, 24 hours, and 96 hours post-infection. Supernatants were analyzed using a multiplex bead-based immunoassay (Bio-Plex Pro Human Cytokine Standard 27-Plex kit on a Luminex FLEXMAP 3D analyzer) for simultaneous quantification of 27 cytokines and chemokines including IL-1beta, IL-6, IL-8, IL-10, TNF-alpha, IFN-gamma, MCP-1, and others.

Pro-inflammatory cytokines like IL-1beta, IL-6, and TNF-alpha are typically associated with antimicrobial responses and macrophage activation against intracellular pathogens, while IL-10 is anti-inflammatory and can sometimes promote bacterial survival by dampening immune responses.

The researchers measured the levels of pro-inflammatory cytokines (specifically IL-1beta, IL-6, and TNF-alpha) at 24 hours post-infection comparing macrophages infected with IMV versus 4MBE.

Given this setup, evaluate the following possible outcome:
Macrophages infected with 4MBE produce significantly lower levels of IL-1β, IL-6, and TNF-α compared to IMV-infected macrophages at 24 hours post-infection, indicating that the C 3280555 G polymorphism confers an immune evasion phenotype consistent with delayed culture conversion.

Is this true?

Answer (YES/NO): NO